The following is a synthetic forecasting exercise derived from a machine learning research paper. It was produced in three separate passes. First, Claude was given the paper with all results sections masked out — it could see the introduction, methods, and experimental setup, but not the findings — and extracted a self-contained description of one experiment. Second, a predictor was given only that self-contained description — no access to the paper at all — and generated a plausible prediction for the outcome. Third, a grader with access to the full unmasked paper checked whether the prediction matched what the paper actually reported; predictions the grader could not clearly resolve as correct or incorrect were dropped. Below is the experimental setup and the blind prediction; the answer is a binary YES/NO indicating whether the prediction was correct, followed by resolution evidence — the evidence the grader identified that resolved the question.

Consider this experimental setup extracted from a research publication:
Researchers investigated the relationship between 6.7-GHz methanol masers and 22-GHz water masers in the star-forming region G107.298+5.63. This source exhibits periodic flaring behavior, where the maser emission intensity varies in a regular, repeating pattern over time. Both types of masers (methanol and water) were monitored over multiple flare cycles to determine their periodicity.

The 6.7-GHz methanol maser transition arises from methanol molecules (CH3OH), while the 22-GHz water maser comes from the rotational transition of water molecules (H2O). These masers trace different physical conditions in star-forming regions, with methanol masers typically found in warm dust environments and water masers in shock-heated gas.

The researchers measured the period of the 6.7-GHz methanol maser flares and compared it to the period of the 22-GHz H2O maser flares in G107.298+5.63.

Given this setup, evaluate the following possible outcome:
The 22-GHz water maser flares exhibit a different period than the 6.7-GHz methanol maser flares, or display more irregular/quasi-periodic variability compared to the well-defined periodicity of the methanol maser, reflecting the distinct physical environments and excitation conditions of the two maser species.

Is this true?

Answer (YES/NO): NO